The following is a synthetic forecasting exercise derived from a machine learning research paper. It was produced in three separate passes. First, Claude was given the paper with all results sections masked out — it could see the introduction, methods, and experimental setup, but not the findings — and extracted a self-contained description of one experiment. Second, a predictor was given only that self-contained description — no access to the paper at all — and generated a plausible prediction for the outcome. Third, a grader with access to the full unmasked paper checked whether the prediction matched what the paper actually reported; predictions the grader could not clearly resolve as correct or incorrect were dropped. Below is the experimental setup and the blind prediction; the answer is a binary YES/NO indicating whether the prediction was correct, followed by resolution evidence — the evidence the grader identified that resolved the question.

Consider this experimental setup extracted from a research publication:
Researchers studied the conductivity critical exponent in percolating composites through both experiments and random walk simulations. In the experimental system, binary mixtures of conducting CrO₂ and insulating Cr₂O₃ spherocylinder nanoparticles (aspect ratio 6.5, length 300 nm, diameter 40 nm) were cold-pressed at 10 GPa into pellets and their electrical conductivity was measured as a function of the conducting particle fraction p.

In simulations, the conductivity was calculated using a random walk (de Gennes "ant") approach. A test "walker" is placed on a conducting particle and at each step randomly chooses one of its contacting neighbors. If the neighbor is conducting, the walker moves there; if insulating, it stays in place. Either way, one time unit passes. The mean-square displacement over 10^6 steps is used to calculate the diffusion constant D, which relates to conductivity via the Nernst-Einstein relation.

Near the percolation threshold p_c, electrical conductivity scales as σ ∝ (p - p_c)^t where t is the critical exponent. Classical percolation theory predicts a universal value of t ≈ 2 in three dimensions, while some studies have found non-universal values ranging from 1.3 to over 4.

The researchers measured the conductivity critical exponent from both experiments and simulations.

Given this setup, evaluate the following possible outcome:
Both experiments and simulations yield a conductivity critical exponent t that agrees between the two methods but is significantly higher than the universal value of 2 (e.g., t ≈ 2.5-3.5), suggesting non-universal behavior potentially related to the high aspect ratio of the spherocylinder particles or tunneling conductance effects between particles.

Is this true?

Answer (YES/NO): NO